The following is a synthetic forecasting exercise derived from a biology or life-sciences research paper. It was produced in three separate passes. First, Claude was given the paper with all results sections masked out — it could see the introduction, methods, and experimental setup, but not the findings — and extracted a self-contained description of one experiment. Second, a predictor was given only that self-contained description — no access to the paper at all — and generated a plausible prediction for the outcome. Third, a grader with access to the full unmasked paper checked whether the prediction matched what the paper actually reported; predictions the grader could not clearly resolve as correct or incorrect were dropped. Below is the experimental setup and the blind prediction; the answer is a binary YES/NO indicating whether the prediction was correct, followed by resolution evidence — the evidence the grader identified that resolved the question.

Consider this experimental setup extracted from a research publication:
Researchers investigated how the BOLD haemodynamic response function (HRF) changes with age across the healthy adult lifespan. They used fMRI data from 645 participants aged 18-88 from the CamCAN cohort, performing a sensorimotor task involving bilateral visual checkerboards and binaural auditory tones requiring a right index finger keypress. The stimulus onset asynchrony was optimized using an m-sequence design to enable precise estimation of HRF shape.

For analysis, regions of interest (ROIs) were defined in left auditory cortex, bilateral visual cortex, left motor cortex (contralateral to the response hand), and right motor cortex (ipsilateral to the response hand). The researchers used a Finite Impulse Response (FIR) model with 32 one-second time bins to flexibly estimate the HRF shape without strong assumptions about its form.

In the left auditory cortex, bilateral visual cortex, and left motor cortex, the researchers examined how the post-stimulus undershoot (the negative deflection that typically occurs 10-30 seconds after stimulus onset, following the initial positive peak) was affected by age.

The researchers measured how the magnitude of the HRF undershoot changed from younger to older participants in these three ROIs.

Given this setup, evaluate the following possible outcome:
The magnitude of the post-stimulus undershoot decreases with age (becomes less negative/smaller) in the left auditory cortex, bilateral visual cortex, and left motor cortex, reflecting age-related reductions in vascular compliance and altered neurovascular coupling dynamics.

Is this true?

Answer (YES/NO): YES